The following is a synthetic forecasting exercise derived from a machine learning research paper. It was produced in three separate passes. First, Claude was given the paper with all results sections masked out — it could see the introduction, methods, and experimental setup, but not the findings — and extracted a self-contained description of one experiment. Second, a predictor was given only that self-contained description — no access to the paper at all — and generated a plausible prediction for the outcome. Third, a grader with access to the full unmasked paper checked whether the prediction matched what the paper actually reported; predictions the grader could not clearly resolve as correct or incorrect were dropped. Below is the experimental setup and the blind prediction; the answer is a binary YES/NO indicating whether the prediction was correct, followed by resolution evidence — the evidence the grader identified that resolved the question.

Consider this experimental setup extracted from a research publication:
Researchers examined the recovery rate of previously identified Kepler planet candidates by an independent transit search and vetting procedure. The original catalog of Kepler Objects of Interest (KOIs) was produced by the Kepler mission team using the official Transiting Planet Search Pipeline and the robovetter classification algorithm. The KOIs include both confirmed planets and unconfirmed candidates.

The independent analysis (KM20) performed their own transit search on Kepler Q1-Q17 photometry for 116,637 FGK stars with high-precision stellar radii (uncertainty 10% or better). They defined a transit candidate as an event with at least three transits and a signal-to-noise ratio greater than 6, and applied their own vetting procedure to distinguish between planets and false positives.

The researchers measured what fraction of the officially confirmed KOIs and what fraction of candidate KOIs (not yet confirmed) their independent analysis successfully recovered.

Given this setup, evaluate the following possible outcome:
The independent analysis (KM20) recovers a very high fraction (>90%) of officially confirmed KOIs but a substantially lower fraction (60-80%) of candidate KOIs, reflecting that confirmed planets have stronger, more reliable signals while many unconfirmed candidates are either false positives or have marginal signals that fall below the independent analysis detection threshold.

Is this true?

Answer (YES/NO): YES